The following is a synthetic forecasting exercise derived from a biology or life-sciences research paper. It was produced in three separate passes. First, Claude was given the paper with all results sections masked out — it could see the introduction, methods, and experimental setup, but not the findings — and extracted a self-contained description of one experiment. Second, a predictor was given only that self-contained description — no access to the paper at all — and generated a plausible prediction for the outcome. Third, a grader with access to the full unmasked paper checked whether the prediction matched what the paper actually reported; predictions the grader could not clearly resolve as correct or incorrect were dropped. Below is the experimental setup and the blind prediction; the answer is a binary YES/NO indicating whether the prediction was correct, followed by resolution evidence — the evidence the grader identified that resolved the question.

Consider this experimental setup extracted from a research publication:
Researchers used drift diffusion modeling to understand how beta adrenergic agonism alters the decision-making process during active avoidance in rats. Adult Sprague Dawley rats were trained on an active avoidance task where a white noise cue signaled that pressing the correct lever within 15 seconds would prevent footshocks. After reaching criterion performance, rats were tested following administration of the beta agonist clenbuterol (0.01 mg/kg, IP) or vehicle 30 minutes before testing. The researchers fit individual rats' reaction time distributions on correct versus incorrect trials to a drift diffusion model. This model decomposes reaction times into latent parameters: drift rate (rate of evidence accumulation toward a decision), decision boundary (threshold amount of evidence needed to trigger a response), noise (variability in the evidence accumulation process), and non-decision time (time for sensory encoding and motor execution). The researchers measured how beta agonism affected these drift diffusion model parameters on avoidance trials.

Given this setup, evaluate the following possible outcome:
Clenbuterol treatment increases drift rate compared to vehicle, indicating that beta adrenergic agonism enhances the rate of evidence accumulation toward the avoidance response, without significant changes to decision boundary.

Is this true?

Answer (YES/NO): NO